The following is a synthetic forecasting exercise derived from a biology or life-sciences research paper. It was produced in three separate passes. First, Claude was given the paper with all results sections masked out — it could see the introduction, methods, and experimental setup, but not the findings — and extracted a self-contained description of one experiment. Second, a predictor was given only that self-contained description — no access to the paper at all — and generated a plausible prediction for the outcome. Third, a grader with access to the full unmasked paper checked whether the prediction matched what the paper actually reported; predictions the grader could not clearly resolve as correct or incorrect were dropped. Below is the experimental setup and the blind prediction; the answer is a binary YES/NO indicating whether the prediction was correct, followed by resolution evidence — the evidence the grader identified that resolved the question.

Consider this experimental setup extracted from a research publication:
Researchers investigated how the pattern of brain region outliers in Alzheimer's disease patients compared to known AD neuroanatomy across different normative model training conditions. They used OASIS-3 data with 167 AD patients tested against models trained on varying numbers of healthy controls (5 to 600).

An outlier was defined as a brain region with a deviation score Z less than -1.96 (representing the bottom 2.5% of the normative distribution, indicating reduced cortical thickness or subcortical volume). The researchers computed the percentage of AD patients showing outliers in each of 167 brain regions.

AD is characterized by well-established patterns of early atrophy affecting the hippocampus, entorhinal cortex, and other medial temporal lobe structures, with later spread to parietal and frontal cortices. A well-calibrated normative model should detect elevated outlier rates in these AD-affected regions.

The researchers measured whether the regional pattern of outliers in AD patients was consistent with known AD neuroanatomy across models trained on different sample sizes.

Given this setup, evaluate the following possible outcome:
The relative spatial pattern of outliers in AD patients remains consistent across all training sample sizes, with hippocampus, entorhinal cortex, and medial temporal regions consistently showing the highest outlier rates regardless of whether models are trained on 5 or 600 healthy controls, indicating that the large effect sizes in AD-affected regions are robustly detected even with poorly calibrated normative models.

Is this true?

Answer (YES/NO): NO